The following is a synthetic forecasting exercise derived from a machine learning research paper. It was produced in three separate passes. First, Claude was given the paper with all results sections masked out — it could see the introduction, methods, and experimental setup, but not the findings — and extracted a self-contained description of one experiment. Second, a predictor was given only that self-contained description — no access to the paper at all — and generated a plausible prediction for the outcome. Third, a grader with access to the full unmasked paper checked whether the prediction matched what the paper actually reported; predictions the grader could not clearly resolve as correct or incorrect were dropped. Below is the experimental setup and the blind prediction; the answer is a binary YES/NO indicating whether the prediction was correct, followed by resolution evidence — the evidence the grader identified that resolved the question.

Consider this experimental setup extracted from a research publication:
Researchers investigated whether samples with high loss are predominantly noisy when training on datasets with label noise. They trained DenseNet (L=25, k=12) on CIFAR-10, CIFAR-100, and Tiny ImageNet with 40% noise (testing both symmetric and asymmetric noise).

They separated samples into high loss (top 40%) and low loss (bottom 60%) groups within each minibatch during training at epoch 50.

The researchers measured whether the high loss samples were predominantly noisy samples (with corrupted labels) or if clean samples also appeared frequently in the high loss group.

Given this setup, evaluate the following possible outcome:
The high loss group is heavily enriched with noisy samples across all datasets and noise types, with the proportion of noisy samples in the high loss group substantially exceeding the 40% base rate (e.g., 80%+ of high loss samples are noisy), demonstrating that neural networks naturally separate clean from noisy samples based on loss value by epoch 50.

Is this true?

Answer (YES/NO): NO